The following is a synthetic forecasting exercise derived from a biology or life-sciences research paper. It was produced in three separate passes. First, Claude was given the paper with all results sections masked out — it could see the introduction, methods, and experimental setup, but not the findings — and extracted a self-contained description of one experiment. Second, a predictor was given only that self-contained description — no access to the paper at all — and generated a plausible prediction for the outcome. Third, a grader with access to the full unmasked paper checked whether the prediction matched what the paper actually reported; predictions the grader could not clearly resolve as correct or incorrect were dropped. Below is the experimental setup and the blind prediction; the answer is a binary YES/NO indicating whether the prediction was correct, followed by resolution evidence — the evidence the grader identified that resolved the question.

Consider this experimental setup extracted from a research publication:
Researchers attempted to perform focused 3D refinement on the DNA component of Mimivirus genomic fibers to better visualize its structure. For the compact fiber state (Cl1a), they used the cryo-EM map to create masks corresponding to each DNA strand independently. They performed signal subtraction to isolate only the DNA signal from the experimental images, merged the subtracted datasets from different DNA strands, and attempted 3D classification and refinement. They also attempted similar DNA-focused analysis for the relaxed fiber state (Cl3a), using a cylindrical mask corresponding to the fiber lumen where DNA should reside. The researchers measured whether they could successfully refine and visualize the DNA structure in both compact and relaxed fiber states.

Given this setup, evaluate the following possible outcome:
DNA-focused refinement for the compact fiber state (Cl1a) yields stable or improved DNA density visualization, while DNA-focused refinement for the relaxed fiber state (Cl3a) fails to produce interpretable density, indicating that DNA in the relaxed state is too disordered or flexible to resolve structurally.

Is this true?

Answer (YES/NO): YES